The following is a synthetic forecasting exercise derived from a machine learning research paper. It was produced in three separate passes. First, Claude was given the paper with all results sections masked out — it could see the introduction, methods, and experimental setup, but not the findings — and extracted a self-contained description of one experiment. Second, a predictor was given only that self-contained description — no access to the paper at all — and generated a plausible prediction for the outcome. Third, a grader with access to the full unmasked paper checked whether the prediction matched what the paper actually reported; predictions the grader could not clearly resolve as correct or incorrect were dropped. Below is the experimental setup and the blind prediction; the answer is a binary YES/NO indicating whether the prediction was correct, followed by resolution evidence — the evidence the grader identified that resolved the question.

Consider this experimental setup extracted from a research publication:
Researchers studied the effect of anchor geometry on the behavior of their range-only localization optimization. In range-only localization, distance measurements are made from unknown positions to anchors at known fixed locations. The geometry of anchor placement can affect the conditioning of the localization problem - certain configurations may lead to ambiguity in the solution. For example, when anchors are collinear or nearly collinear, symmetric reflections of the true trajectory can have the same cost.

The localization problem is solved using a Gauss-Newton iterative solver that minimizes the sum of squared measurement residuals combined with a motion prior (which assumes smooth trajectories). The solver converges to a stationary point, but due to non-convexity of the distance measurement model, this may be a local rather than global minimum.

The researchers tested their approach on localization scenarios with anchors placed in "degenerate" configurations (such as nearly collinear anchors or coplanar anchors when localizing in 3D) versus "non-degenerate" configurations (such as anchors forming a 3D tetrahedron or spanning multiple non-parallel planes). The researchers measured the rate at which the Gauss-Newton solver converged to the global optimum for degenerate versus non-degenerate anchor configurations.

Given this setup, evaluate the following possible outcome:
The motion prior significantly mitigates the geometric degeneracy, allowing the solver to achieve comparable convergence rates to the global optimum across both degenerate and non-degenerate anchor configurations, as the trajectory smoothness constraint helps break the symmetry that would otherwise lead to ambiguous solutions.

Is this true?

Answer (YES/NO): NO